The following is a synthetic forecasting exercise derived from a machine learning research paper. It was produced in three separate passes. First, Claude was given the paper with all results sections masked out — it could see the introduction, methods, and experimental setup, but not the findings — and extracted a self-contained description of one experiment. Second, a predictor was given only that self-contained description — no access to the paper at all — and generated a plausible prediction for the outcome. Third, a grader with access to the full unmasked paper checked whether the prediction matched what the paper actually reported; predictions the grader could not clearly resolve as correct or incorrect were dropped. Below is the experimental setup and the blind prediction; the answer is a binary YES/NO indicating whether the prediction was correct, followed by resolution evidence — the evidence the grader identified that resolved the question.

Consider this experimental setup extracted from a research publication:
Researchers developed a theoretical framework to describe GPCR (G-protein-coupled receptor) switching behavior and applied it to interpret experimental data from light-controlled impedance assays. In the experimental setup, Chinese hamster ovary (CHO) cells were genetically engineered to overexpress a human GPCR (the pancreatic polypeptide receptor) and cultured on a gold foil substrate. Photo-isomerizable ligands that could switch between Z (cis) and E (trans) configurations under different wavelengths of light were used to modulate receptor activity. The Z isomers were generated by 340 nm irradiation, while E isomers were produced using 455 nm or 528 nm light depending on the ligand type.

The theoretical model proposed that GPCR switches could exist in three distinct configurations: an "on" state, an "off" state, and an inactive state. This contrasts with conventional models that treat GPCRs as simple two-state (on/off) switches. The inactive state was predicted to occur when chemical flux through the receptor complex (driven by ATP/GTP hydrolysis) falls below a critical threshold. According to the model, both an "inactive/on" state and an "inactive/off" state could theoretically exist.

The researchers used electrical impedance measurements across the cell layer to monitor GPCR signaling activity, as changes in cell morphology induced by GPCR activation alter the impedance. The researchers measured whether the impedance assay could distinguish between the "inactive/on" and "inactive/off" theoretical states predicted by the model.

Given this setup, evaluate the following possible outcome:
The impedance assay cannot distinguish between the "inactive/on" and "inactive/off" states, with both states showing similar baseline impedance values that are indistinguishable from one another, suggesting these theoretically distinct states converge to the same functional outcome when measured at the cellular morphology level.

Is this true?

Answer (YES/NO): YES